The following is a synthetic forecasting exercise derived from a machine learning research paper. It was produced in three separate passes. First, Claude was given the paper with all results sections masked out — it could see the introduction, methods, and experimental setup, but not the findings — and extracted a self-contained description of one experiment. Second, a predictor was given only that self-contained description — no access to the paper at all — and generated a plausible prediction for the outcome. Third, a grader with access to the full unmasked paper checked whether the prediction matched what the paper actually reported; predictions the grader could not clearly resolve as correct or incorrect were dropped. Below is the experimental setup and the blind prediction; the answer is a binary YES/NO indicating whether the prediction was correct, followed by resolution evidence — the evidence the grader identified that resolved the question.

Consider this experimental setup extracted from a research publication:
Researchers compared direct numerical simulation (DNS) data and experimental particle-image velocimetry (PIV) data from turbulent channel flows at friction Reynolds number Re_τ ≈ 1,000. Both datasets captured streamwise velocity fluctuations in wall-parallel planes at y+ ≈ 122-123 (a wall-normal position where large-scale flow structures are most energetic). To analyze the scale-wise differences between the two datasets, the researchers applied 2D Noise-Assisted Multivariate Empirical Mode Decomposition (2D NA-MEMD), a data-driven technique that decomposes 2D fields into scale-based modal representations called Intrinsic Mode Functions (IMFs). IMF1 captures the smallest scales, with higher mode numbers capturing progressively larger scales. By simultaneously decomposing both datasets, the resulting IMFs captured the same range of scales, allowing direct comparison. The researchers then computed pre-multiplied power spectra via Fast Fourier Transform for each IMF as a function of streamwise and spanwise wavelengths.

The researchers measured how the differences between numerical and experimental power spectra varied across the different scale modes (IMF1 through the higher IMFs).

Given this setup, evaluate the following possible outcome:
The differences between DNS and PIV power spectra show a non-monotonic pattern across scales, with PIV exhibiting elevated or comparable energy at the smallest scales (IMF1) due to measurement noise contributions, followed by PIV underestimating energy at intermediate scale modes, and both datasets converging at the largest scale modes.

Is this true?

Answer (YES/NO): NO